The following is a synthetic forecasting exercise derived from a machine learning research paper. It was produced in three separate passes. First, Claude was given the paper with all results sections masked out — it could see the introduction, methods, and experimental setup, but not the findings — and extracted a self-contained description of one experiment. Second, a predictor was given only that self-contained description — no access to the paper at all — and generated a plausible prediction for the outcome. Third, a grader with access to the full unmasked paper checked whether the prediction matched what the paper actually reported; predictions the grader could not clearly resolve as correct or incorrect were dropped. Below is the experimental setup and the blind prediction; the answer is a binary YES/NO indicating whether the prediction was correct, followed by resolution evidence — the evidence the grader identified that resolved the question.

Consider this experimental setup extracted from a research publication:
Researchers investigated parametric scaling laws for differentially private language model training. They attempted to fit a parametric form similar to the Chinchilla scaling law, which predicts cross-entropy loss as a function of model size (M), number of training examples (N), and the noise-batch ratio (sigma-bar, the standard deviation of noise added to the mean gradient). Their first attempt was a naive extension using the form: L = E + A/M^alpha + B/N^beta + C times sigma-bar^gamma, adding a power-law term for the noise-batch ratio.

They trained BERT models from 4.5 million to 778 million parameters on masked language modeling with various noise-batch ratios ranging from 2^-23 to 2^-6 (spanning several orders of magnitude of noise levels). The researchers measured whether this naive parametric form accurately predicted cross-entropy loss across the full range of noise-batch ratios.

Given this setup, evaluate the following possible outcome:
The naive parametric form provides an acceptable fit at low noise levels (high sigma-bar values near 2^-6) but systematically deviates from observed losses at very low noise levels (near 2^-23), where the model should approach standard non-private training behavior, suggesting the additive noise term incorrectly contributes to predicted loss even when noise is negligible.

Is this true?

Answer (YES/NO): NO